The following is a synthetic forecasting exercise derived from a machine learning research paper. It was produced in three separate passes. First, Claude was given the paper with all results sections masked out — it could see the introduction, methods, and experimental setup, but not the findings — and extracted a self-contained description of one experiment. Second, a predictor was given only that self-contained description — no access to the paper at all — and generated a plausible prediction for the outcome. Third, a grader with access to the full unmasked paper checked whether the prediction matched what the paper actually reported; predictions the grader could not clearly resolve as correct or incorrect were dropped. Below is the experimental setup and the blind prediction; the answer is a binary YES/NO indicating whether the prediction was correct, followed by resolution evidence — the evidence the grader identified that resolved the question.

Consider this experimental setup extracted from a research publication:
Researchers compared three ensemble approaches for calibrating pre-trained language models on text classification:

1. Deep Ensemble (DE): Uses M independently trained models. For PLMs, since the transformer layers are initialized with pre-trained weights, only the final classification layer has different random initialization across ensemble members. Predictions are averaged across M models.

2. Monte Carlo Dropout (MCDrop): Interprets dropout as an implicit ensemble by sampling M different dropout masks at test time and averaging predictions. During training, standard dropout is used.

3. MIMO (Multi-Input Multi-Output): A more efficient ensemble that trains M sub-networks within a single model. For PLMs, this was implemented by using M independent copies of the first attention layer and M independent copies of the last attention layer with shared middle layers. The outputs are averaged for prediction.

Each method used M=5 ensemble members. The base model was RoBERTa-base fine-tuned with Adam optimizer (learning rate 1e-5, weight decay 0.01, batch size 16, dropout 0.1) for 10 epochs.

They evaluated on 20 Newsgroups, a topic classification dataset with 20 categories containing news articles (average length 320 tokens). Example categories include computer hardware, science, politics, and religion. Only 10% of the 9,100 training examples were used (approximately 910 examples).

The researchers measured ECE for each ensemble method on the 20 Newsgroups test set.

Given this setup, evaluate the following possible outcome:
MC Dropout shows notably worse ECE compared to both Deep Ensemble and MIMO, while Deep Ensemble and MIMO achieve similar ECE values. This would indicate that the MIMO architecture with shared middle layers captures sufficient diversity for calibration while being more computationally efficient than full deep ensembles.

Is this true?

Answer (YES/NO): NO